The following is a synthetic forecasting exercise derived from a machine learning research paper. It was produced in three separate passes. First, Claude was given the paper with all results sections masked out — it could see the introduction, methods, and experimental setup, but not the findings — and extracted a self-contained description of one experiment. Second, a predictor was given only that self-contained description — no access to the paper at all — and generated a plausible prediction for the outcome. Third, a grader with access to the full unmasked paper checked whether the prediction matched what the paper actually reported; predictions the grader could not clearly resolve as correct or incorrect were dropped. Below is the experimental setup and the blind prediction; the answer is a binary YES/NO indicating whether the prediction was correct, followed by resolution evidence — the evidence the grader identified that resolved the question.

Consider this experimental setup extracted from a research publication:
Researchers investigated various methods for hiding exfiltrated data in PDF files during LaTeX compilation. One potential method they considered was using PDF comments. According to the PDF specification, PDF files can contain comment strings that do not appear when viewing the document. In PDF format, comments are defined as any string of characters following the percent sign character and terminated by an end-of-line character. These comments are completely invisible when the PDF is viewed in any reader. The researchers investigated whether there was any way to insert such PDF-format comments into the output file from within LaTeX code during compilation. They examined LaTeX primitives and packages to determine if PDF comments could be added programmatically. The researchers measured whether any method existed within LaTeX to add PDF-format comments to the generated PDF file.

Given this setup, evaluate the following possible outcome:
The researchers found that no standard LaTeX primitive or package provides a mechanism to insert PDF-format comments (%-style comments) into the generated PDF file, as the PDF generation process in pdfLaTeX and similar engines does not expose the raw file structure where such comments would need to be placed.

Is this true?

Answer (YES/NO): NO